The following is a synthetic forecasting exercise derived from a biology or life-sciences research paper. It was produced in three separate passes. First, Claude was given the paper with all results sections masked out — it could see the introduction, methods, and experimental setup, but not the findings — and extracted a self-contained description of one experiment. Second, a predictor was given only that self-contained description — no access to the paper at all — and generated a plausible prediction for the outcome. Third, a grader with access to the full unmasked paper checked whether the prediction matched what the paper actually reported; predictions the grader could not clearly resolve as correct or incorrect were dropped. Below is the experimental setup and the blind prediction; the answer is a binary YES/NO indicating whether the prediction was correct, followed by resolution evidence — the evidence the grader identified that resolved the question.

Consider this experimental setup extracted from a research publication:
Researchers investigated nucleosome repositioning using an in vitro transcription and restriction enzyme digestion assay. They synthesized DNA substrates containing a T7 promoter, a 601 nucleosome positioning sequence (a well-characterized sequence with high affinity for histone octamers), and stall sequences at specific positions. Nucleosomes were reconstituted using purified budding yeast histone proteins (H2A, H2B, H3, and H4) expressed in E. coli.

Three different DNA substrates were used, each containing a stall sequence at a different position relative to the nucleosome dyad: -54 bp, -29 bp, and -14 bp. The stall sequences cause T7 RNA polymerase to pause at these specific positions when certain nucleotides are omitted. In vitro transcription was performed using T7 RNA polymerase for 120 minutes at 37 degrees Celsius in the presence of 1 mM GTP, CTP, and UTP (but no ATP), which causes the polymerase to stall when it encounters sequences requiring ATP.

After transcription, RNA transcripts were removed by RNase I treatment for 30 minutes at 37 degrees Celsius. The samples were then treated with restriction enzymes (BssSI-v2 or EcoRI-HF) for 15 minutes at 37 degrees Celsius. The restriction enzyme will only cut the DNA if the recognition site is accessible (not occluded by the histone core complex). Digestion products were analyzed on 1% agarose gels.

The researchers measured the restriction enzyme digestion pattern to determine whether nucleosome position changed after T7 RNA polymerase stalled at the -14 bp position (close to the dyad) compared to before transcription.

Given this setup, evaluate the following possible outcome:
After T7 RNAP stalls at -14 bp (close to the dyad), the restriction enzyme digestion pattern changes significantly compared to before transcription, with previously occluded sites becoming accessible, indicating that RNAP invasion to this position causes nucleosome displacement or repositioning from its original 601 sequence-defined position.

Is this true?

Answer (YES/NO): YES